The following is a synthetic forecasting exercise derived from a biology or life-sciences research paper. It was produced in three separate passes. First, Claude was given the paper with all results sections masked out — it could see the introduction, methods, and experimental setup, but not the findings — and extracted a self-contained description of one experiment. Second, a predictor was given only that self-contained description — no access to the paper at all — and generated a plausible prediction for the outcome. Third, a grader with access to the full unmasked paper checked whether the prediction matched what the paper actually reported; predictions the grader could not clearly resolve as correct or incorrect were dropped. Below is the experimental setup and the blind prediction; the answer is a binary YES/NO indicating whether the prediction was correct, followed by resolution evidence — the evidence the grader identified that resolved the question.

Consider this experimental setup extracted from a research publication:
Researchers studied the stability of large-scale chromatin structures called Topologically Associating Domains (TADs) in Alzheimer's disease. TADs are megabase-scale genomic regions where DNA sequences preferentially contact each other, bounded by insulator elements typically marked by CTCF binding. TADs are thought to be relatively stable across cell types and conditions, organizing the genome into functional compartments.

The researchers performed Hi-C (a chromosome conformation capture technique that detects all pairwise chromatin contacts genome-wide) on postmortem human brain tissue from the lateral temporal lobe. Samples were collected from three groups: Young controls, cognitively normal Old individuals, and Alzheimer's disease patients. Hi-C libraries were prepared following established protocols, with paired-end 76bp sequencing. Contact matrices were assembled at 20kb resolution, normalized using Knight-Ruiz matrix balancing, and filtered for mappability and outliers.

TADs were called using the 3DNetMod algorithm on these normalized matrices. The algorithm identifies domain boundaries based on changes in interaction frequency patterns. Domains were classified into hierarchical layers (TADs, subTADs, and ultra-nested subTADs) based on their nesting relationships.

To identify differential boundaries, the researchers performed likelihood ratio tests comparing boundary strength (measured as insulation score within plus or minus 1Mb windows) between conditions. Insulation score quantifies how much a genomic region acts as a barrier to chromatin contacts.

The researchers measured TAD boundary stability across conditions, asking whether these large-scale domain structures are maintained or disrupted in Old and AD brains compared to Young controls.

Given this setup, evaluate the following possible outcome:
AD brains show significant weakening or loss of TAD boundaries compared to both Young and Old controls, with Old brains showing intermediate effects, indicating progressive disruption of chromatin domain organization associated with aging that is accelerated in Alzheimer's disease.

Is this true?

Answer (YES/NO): NO